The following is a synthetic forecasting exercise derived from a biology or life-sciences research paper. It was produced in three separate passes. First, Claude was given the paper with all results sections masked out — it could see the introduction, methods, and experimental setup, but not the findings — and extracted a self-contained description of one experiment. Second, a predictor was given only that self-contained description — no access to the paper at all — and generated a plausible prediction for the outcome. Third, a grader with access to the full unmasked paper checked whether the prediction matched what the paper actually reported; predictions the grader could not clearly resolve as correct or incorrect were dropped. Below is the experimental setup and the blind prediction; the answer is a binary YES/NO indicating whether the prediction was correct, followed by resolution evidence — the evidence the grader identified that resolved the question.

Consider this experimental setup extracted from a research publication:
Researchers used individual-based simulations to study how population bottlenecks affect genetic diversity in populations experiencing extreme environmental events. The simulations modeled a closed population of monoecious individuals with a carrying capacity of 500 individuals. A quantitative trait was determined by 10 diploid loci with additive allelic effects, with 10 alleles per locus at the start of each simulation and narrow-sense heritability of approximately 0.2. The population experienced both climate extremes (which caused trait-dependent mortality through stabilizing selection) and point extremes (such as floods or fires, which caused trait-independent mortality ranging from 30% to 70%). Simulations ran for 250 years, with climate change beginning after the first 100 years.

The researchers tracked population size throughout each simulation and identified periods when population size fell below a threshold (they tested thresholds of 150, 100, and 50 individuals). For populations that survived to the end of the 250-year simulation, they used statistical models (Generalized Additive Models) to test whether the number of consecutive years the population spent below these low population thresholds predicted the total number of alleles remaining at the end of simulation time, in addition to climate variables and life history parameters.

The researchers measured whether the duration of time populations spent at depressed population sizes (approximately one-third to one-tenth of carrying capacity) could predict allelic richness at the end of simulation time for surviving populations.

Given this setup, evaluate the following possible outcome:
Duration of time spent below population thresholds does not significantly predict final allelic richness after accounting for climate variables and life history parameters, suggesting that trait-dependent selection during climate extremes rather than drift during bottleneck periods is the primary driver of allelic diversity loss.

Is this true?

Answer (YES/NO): NO